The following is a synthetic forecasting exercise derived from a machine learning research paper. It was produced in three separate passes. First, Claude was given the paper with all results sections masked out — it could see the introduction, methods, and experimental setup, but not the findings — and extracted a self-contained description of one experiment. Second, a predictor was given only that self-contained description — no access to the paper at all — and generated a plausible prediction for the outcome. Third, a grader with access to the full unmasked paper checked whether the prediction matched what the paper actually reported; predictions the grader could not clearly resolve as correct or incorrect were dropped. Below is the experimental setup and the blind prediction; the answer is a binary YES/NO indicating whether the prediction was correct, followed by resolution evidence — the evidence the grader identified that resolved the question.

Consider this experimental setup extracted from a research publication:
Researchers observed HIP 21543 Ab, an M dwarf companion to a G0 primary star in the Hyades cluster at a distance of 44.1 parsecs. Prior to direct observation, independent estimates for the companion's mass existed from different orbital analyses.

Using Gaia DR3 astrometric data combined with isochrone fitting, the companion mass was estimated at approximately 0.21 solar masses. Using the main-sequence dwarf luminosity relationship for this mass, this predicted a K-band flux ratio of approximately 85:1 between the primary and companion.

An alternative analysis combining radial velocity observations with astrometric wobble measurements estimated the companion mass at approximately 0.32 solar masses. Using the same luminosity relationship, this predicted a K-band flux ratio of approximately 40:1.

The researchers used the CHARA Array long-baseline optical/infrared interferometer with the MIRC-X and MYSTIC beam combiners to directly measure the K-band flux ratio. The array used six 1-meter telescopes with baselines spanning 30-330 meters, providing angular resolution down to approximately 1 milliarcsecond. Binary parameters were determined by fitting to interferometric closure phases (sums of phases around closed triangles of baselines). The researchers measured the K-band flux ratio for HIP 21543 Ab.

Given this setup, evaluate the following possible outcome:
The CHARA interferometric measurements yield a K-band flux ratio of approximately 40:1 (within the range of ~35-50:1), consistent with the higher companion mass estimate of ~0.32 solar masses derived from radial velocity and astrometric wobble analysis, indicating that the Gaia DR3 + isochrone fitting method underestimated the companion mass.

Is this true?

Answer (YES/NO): NO